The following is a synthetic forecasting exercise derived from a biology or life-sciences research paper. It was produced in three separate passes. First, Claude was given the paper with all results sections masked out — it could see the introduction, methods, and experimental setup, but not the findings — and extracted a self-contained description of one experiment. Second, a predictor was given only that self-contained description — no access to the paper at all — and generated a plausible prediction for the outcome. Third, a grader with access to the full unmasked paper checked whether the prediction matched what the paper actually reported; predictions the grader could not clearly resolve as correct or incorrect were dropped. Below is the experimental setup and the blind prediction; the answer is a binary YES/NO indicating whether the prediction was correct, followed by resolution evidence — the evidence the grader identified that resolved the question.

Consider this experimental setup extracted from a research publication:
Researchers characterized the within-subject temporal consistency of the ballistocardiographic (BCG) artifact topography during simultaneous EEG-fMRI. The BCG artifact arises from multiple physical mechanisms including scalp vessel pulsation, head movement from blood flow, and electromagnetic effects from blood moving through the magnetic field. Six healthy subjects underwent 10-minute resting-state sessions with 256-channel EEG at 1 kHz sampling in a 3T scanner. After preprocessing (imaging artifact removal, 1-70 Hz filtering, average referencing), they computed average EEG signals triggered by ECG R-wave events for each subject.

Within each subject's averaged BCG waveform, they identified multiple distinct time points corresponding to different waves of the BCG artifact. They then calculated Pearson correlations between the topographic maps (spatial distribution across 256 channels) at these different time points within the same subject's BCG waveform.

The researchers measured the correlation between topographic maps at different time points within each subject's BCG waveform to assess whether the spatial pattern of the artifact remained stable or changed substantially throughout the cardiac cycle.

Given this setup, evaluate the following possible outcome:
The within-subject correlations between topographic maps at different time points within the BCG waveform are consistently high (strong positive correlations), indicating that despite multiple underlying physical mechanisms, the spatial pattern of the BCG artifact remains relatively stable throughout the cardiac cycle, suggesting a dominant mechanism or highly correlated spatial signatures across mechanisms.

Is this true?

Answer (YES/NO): NO